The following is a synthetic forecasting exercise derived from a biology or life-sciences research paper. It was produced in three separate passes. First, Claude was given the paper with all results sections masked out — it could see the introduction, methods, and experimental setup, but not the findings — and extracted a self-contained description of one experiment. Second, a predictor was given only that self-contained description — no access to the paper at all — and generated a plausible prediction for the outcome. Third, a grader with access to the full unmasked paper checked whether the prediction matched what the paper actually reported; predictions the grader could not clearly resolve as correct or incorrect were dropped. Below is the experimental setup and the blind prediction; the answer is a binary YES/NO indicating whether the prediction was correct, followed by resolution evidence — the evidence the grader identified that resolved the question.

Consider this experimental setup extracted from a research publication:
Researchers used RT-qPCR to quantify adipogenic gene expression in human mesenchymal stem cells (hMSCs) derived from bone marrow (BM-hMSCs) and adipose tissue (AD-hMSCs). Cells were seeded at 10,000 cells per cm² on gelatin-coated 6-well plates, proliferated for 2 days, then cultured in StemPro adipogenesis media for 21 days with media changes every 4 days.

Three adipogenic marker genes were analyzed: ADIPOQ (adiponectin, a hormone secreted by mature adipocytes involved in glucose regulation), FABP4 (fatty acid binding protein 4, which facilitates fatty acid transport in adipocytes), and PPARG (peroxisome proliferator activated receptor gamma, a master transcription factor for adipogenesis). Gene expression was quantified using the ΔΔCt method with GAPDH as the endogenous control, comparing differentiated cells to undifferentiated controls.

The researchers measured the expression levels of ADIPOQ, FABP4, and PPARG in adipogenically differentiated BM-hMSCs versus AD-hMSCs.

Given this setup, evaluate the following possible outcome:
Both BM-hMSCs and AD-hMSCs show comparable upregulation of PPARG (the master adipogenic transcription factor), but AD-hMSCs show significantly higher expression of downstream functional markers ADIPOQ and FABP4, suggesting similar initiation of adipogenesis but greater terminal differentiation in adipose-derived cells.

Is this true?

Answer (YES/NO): NO